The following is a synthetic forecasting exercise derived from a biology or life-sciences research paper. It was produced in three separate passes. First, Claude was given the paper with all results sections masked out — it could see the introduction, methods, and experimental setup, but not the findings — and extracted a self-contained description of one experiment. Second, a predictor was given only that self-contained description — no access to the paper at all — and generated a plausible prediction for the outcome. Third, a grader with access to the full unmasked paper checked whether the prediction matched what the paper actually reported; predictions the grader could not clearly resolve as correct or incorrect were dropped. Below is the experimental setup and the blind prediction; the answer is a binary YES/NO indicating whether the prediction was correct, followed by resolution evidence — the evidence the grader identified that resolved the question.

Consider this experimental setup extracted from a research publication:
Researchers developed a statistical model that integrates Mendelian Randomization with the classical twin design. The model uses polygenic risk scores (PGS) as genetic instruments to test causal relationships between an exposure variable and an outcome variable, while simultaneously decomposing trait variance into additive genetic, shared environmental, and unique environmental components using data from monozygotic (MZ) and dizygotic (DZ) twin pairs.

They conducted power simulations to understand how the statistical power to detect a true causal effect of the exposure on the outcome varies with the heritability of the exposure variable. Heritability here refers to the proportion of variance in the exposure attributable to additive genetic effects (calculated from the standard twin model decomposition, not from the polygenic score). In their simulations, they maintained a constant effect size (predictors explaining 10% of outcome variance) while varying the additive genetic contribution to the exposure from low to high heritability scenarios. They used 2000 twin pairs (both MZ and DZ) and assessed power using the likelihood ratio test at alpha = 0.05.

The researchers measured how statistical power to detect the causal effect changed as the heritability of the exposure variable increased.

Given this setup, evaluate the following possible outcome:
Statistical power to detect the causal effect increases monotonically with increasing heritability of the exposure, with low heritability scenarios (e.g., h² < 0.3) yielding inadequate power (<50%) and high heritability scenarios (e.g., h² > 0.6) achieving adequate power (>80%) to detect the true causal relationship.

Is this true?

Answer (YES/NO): NO